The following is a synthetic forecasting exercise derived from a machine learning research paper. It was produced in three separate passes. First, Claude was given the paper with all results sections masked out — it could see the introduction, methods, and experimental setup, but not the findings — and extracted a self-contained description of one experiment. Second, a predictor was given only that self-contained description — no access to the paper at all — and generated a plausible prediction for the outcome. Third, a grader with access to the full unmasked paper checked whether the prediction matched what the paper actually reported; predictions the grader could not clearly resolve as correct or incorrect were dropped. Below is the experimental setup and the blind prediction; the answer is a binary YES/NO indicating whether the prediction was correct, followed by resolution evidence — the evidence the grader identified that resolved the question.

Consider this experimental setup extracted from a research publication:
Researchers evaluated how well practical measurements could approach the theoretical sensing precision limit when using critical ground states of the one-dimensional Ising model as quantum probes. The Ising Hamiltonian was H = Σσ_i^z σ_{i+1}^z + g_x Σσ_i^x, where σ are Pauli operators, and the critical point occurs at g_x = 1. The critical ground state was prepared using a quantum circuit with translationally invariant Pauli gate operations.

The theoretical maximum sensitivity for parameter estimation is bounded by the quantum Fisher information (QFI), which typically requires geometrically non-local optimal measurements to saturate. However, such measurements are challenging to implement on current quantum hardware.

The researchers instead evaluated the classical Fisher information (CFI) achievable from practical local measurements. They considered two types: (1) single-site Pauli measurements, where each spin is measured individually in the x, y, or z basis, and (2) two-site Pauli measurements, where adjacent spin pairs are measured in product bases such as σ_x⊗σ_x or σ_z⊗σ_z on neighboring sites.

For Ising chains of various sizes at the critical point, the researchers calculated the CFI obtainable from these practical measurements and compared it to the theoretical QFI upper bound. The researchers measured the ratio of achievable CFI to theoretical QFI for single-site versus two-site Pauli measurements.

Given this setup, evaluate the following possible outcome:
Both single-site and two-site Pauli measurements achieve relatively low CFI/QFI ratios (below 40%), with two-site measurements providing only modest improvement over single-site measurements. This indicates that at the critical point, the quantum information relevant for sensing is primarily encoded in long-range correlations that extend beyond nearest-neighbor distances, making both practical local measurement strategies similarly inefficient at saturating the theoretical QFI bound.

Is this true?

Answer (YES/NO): NO